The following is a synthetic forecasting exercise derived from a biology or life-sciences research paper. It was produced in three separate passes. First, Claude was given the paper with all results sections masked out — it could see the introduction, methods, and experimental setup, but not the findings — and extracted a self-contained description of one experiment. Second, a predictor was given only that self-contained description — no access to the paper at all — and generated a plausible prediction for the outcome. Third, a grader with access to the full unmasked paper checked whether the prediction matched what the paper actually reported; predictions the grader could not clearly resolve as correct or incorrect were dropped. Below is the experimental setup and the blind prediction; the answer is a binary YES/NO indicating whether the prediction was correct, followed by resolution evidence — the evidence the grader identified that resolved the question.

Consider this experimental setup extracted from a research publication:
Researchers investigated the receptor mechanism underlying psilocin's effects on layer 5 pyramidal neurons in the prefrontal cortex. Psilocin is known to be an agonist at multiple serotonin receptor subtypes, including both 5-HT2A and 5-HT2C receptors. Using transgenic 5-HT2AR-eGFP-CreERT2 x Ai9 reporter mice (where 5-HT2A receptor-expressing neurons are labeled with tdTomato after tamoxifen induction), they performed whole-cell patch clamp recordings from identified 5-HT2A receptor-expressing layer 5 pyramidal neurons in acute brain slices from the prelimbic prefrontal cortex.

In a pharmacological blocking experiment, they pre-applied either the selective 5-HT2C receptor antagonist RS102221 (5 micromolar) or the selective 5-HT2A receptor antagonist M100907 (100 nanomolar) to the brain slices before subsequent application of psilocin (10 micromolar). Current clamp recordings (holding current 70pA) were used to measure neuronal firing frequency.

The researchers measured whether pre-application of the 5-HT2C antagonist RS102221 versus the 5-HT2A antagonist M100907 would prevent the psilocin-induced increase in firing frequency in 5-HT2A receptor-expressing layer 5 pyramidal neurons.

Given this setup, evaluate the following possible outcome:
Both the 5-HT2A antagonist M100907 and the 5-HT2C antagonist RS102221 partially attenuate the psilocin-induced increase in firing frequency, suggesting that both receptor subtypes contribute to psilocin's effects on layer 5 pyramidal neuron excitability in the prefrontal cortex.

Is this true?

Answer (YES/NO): NO